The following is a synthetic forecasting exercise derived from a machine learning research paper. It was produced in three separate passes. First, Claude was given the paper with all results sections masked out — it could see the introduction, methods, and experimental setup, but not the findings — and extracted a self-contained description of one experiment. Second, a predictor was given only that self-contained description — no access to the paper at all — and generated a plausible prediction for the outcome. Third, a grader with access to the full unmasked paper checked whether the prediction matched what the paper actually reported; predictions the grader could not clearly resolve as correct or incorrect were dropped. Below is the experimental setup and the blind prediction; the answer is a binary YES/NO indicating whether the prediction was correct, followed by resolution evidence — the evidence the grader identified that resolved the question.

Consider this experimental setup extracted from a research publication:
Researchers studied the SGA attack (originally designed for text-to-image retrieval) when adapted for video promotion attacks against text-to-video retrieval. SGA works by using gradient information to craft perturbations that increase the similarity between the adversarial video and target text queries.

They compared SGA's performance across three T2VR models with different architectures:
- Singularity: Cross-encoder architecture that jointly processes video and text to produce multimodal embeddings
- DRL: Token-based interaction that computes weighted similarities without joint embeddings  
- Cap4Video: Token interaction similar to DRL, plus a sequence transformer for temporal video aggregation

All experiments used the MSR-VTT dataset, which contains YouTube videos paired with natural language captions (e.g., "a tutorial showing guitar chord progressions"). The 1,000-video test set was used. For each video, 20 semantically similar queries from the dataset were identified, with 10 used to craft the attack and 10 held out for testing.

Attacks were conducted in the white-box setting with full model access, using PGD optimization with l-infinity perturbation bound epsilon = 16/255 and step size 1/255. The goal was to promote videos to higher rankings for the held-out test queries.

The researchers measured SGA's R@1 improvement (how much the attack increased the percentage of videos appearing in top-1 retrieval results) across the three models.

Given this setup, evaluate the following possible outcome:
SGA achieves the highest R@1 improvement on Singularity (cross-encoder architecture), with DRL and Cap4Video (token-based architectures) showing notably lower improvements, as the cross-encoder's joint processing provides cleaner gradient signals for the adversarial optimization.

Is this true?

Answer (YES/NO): NO